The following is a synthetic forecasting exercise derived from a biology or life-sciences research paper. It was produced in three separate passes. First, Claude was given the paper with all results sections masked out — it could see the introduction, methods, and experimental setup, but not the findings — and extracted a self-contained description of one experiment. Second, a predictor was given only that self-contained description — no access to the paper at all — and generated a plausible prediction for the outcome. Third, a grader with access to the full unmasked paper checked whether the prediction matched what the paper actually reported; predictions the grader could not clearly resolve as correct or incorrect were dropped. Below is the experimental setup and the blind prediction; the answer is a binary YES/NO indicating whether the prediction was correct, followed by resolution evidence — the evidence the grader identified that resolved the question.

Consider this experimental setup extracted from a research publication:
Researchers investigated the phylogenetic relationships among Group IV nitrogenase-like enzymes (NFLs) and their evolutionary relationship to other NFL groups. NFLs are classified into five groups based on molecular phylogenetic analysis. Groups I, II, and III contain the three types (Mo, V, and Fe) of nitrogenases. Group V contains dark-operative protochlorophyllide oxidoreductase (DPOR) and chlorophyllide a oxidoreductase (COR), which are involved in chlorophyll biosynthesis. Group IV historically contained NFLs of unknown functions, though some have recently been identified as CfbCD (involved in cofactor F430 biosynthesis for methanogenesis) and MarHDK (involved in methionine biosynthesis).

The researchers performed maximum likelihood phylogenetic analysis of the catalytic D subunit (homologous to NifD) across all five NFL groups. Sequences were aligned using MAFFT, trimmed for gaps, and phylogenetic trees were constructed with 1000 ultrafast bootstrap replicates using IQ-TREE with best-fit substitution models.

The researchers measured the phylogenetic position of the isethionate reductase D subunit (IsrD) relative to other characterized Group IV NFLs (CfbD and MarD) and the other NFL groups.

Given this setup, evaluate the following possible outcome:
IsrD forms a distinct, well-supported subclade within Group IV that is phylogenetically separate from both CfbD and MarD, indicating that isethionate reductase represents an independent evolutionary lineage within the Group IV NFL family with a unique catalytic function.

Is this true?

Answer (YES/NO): YES